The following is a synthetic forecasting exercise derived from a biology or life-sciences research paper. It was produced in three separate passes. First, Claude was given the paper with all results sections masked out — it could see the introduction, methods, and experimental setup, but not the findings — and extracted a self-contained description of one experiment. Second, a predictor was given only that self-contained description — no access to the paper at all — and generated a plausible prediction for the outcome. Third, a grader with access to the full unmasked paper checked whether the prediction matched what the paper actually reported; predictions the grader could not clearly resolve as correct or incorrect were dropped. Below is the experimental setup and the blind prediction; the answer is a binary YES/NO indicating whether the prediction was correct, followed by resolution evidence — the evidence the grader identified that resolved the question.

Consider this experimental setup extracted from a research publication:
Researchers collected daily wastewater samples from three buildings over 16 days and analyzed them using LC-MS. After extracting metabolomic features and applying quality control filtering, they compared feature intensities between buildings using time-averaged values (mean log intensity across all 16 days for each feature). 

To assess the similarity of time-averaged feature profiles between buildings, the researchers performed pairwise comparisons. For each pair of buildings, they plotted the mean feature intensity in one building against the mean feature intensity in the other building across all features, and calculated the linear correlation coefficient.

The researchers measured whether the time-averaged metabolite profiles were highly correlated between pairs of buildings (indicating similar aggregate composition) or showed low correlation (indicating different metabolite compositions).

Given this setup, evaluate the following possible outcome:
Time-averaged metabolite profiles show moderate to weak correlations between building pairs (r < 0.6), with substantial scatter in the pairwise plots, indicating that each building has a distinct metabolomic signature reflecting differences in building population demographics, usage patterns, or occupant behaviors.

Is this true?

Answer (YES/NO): NO